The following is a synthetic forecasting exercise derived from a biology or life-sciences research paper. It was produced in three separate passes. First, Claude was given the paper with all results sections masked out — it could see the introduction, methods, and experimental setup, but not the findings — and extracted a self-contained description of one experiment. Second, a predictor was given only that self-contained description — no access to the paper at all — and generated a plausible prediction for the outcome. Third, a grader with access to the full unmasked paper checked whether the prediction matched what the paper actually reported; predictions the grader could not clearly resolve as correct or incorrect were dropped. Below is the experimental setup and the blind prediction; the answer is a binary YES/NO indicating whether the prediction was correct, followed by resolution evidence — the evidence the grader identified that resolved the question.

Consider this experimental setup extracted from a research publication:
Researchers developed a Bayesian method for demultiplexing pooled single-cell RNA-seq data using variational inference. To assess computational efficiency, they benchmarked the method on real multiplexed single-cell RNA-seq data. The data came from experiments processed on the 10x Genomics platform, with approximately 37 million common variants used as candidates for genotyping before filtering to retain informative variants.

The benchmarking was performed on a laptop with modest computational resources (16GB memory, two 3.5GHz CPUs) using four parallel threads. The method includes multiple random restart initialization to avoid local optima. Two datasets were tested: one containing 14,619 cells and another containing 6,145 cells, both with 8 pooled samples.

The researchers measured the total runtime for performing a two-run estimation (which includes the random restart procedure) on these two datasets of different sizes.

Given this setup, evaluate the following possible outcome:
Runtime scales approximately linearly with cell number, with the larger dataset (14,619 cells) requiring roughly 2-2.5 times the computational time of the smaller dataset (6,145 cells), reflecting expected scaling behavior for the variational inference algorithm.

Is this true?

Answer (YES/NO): NO